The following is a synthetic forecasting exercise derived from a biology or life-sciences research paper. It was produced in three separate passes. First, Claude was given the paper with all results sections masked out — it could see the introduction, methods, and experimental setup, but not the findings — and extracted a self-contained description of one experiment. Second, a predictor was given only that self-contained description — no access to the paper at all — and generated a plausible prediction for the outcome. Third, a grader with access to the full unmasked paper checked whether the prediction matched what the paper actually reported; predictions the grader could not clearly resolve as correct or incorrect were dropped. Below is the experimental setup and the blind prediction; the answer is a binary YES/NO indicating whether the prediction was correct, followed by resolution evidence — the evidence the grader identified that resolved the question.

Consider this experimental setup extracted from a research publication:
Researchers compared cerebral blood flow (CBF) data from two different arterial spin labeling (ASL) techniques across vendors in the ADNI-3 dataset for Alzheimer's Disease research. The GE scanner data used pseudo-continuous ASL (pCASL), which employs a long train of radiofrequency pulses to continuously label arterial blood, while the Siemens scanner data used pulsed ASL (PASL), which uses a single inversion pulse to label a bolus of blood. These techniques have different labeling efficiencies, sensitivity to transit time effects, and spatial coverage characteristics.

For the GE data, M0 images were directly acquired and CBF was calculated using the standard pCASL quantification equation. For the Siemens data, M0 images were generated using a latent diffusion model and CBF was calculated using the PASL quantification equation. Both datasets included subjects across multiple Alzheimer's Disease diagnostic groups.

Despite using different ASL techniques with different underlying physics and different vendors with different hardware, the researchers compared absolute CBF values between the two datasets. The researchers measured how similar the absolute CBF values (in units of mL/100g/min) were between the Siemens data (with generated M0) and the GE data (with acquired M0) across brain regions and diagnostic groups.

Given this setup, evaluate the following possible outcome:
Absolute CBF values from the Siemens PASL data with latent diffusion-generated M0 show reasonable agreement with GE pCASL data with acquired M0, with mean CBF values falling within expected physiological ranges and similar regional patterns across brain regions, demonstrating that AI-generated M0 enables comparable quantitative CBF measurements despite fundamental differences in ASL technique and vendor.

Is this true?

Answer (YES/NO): YES